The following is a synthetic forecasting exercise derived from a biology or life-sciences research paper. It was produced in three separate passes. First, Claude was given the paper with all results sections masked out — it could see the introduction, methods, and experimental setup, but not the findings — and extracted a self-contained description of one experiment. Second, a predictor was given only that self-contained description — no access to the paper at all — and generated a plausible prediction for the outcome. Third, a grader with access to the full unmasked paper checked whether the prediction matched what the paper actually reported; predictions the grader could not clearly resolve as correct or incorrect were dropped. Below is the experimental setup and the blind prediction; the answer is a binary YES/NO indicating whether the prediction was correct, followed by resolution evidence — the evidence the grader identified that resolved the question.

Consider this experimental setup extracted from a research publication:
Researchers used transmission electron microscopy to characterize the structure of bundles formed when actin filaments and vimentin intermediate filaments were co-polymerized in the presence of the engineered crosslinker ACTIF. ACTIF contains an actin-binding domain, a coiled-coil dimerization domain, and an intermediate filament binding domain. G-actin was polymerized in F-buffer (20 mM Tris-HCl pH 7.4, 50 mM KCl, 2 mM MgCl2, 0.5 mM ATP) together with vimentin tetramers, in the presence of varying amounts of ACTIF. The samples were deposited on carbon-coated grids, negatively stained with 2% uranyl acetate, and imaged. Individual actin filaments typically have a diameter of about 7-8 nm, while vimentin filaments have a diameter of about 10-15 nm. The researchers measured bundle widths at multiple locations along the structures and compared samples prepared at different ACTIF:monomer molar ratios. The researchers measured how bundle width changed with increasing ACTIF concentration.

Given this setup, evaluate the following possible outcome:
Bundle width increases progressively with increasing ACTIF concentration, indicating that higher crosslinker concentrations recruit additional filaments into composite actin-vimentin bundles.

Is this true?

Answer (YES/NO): YES